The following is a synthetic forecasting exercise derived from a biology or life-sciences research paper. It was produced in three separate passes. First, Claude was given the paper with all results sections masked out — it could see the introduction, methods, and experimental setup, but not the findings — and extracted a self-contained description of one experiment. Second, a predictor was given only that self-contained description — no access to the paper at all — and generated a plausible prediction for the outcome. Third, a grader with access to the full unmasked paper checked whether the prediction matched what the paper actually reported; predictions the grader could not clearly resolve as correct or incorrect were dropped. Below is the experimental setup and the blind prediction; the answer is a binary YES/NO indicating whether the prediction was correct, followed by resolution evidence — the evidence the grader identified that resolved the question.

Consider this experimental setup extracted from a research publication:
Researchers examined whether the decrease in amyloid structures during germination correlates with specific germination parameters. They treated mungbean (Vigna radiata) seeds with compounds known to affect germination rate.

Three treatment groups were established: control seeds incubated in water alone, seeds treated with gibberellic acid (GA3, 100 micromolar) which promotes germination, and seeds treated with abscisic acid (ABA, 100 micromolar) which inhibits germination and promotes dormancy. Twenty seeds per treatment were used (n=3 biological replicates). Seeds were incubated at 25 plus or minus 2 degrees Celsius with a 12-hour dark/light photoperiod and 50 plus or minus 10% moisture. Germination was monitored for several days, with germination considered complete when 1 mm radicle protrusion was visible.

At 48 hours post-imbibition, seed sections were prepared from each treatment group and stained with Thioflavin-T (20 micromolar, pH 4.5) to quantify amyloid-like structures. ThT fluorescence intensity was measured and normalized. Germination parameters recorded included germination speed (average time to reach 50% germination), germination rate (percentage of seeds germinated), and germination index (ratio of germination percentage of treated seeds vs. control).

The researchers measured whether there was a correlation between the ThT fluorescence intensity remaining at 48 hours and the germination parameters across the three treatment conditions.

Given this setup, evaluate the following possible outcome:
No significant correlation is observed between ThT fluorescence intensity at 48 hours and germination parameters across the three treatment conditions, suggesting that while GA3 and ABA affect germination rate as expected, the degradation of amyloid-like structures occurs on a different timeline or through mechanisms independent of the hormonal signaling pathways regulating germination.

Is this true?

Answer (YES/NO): NO